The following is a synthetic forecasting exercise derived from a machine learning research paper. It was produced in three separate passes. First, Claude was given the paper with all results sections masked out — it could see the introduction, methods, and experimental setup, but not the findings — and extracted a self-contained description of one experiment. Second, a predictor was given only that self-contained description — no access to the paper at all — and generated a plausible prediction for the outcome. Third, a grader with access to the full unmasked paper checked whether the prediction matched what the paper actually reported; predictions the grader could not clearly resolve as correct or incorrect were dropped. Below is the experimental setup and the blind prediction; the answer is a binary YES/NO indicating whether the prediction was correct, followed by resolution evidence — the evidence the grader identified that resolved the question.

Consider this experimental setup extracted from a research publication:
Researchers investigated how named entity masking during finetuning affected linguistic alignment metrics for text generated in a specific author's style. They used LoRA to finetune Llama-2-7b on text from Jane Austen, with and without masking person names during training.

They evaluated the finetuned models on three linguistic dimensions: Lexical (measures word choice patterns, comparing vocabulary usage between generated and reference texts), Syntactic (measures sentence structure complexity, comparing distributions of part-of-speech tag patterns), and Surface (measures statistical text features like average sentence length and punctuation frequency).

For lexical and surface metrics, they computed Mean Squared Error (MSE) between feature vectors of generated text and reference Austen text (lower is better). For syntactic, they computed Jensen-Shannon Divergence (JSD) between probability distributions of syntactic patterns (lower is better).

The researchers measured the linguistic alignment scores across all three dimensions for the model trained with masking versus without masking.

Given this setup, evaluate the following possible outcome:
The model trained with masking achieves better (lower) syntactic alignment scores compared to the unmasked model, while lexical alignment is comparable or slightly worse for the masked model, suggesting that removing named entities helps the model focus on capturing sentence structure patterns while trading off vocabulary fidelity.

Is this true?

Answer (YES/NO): NO